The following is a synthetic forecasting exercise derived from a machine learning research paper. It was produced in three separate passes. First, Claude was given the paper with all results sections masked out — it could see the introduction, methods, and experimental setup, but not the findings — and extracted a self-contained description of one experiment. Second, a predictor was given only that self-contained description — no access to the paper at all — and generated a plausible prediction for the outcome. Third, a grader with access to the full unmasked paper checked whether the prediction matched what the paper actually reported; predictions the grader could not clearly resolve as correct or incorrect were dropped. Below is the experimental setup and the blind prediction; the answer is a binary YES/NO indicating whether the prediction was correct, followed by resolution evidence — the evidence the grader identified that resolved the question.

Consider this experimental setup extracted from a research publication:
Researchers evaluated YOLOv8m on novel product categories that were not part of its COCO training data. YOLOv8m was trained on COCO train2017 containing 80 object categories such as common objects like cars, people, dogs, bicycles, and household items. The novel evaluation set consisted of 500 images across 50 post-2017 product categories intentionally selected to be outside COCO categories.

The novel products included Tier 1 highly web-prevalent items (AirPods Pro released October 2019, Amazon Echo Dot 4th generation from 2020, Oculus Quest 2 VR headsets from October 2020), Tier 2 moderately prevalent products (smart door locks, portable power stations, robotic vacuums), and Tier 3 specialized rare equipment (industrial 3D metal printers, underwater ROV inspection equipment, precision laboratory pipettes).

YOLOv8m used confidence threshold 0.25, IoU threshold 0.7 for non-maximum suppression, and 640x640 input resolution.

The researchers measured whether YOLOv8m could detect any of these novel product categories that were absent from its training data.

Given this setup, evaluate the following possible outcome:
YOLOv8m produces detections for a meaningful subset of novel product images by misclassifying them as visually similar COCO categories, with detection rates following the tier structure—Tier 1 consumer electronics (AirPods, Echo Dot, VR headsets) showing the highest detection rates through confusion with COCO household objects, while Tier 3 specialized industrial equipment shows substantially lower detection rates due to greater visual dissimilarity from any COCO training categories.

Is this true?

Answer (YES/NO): NO